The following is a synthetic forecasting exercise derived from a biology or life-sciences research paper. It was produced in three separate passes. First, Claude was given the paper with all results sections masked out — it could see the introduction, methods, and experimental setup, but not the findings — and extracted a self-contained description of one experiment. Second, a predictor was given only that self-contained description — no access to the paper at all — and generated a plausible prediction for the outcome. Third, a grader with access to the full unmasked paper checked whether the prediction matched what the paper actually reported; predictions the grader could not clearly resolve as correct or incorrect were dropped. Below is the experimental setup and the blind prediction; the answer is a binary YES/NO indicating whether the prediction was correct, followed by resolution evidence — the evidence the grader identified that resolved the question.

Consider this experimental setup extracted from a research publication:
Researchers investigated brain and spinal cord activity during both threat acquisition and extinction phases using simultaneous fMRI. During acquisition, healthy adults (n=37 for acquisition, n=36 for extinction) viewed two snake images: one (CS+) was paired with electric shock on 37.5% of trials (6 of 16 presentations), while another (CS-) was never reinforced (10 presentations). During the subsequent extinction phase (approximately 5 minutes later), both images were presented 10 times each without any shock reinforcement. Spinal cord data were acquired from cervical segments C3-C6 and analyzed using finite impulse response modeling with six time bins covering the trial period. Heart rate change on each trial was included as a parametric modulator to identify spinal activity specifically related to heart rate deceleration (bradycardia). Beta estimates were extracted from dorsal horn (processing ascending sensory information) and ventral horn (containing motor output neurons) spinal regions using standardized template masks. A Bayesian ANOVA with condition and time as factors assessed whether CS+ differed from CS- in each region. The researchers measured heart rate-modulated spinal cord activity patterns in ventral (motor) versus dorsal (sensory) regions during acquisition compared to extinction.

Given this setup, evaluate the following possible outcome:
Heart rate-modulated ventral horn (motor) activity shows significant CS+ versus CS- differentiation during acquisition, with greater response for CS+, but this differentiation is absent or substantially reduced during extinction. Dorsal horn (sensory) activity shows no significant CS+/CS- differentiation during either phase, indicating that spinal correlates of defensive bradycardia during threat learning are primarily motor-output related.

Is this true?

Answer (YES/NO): NO